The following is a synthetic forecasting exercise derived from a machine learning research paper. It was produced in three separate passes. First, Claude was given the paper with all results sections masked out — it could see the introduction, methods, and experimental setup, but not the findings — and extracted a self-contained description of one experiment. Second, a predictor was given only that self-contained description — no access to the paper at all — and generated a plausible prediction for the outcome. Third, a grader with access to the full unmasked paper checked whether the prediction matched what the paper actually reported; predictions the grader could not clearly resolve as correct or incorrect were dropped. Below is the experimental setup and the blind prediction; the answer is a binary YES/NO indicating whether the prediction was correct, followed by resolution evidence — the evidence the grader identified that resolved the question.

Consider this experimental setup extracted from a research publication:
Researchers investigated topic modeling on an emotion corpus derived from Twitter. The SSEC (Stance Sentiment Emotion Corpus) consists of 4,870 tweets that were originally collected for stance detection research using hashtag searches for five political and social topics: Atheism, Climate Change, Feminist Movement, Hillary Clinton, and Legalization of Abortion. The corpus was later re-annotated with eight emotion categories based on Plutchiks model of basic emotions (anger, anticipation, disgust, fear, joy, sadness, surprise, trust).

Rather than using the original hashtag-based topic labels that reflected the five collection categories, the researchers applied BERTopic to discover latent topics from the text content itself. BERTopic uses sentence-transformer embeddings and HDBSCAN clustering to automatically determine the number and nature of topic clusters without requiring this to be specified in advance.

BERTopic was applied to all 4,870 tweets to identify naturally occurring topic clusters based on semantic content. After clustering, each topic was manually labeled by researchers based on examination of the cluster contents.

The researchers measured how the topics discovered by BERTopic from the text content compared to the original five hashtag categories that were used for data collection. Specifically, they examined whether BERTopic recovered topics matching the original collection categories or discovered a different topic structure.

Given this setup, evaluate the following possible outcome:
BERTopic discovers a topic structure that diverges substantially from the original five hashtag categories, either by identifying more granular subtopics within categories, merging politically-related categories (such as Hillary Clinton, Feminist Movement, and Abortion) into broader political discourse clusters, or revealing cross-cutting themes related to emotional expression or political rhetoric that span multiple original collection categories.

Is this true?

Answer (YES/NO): NO